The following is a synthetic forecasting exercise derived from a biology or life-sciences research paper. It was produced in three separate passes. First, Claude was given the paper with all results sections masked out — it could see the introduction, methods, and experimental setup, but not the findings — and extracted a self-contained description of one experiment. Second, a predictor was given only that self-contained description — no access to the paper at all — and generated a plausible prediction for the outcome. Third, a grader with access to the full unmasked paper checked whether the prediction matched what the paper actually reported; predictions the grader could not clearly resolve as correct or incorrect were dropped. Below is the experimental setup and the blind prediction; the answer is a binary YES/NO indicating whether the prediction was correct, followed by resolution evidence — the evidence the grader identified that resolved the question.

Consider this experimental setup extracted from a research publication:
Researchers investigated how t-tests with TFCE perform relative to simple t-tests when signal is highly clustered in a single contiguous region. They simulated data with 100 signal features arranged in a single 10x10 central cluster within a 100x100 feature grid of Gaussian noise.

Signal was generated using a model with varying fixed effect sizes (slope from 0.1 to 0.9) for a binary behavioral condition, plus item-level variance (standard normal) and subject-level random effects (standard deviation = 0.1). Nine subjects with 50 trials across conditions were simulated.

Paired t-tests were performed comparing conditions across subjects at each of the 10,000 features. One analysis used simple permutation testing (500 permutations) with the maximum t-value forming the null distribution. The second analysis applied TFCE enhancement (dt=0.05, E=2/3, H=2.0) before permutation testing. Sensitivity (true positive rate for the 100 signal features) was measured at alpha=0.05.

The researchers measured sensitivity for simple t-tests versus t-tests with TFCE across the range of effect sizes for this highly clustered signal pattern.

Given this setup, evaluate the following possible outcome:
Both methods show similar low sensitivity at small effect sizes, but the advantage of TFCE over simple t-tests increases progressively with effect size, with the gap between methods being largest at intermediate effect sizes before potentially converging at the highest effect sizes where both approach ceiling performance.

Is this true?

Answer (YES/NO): NO